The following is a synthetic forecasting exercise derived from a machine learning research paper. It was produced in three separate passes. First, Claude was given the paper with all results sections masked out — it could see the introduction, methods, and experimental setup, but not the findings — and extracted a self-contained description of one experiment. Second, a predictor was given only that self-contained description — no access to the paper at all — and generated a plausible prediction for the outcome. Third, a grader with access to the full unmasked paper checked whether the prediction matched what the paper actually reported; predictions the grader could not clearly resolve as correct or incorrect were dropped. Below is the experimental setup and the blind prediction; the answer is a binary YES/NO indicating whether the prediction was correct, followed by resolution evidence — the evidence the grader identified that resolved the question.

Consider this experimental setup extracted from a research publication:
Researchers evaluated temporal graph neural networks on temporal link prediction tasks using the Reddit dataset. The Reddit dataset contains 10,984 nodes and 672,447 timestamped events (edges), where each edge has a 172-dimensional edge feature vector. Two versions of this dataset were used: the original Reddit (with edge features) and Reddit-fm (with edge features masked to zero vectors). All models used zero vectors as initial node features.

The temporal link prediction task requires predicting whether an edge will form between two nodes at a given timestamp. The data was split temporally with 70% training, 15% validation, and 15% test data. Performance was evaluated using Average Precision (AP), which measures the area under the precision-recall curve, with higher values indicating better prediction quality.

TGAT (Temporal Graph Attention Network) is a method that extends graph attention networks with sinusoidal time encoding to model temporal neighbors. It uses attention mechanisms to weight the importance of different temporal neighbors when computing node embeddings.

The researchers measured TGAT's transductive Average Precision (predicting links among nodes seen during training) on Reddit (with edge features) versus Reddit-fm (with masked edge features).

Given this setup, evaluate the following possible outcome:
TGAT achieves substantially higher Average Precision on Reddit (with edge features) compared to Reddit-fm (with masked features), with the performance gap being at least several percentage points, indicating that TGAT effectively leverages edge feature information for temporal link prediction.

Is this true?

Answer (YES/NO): YES